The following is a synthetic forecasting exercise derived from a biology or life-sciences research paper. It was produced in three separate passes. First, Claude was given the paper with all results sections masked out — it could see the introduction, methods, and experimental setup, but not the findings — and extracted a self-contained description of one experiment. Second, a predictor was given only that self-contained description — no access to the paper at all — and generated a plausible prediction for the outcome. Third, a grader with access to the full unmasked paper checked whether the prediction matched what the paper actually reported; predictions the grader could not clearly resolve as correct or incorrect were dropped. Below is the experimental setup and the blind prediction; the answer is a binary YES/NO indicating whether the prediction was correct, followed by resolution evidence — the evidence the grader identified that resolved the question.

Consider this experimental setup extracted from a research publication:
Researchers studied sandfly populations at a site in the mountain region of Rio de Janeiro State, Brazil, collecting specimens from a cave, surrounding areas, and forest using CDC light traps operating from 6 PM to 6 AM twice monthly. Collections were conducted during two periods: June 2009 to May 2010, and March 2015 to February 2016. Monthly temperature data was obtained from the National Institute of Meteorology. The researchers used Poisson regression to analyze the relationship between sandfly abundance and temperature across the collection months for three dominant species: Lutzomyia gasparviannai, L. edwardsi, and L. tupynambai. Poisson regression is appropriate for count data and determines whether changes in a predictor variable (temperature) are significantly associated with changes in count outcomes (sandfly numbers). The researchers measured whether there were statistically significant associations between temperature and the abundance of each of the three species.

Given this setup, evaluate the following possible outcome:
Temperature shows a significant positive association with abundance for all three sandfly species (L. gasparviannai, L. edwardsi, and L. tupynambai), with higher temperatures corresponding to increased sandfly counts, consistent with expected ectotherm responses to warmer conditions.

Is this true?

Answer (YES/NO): NO